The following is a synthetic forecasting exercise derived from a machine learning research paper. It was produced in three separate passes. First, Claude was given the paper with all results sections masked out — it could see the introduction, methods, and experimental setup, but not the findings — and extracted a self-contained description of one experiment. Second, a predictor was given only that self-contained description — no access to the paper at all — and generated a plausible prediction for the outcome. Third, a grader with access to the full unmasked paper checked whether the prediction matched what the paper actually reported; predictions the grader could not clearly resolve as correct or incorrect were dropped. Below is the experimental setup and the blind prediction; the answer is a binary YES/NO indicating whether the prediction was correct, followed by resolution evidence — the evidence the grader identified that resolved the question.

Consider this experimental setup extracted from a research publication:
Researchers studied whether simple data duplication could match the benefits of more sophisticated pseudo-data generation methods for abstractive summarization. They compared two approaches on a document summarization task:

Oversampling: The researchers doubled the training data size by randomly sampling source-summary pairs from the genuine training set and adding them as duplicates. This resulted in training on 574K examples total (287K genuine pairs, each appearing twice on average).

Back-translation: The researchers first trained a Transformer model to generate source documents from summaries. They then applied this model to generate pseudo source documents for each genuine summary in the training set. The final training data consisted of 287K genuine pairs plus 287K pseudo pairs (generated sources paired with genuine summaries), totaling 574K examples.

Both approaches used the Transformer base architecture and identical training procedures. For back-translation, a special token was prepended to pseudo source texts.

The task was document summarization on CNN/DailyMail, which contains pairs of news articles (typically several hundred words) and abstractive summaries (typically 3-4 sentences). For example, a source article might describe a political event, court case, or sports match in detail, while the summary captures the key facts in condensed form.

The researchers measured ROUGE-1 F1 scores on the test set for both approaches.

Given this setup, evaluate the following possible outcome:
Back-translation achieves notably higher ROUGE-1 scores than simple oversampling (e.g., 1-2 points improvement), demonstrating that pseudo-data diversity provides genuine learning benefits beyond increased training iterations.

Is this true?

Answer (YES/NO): NO